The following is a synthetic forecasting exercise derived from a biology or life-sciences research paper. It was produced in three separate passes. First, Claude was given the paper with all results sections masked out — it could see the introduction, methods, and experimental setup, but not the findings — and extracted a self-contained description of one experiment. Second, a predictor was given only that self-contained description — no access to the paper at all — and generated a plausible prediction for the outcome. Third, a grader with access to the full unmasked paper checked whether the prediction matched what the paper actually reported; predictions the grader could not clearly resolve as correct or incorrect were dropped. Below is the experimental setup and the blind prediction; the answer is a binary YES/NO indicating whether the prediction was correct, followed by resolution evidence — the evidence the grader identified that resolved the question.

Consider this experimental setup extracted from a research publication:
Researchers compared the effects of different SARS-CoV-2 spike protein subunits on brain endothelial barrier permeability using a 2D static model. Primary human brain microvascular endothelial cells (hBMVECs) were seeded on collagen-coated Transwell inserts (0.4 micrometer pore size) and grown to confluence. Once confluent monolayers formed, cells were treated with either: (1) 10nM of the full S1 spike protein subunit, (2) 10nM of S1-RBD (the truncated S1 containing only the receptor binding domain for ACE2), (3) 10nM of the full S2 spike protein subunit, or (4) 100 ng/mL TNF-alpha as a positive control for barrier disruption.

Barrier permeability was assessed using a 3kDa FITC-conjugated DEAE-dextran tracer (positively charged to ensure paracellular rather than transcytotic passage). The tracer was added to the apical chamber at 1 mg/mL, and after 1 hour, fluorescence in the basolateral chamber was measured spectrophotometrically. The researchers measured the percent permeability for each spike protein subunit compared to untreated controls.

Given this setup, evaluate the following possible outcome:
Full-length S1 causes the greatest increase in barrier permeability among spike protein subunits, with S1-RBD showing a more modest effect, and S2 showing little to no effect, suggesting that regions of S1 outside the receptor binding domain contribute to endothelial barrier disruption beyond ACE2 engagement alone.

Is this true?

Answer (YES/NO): NO